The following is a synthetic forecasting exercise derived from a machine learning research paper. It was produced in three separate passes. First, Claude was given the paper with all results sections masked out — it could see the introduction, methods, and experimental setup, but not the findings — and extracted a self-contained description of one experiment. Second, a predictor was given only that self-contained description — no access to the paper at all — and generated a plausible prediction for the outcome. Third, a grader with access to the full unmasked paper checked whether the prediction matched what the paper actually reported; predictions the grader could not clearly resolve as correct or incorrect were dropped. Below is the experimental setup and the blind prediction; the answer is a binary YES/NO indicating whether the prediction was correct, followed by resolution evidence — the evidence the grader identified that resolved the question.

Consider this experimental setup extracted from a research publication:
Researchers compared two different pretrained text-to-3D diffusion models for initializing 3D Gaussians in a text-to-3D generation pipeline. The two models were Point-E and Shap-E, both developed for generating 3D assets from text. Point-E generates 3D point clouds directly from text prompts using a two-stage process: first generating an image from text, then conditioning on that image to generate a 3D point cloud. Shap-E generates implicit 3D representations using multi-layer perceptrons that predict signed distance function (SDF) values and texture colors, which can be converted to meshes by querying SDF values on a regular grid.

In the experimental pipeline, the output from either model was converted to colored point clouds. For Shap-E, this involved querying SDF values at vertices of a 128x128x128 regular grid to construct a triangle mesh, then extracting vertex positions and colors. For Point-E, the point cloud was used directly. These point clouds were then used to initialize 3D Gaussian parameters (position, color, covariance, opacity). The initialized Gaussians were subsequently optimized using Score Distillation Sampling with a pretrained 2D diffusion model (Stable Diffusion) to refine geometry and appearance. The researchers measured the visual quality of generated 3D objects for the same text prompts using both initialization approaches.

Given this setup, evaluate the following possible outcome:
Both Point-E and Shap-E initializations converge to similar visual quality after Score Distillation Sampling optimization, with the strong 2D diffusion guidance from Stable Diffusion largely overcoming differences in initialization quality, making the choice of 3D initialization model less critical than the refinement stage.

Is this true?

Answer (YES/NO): NO